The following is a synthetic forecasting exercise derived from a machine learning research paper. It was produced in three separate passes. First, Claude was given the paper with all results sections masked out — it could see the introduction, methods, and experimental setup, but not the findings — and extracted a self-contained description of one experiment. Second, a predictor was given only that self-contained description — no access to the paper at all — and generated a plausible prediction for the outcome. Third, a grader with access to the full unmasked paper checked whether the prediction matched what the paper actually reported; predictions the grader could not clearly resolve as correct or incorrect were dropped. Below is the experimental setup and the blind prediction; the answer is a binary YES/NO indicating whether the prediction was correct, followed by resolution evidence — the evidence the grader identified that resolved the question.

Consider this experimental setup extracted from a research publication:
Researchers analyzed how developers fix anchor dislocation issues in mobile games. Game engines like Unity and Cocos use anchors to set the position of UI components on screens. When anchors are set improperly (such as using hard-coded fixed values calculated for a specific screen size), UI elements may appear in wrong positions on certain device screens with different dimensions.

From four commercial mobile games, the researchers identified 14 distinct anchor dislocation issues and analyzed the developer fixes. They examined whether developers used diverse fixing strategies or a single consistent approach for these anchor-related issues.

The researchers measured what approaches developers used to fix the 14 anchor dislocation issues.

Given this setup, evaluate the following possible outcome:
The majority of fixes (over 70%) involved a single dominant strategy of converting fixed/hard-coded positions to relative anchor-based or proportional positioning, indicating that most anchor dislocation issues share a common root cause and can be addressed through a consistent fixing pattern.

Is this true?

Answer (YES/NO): YES